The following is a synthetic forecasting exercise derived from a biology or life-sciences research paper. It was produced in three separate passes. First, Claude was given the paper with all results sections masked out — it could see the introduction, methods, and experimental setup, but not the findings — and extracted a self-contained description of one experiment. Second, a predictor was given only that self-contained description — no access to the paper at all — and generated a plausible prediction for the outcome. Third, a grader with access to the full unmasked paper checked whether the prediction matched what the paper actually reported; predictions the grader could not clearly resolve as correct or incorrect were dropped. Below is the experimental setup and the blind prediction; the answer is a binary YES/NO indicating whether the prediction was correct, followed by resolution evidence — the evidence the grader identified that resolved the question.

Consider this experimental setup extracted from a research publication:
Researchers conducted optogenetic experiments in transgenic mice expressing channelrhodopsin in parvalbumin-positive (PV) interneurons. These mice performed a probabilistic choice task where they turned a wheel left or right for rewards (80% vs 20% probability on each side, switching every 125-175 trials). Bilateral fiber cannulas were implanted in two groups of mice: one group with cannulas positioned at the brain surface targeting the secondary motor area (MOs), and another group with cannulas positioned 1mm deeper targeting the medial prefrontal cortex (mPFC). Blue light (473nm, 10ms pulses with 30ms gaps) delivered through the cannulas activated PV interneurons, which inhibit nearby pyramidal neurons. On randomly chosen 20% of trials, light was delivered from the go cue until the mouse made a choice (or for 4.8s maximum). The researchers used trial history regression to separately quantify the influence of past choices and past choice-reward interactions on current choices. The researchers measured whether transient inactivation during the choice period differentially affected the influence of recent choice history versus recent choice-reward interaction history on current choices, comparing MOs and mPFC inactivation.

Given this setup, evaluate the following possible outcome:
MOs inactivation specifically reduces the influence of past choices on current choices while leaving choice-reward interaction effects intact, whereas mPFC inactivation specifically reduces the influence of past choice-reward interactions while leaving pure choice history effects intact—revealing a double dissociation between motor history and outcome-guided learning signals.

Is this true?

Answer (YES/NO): NO